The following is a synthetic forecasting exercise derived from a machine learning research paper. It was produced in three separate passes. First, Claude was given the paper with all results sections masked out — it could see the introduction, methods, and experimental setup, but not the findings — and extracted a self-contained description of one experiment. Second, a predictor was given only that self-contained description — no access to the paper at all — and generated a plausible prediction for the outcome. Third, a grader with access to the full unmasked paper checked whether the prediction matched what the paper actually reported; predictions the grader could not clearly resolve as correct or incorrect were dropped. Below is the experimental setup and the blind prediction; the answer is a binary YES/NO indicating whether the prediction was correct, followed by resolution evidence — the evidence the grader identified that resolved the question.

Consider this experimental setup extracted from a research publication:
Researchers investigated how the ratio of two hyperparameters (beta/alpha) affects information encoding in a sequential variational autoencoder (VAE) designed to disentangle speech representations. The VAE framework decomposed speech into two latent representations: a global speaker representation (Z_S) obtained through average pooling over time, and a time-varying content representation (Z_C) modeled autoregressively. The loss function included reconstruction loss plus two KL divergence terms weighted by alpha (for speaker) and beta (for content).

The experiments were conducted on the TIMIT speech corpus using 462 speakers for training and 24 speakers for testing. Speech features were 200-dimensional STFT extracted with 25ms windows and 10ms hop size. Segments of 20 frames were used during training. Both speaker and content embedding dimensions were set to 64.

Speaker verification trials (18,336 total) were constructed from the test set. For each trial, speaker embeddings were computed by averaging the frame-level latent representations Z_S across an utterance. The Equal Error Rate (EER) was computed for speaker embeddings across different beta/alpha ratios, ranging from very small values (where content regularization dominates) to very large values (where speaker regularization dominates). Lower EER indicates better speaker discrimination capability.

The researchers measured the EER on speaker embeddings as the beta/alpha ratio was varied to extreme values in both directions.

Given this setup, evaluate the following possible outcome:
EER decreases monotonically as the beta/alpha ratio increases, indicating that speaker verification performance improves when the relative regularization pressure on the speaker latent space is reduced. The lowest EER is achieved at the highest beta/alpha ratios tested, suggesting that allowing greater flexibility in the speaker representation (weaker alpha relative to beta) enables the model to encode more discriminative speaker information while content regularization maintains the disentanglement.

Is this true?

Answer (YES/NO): NO